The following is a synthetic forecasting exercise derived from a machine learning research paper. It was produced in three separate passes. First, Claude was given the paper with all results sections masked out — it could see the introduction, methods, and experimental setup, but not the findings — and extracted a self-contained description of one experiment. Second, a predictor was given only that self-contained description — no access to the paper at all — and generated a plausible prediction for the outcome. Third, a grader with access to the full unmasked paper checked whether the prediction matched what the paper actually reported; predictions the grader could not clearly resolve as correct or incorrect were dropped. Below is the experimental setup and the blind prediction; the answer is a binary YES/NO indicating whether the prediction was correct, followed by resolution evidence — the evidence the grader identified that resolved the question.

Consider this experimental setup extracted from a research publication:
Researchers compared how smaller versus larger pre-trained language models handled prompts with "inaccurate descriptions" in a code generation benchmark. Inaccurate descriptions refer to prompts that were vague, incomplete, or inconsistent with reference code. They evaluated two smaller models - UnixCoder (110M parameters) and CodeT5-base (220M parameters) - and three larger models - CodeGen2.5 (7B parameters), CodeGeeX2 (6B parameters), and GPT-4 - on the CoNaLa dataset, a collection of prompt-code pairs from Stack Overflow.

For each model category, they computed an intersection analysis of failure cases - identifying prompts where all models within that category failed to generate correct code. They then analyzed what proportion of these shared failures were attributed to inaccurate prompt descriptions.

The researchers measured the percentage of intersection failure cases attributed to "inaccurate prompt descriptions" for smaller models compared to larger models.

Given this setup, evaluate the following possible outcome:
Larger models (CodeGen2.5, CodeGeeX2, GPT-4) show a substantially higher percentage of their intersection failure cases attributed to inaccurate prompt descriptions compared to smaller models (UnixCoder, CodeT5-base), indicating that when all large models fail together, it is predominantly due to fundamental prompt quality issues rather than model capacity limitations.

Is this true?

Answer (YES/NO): NO